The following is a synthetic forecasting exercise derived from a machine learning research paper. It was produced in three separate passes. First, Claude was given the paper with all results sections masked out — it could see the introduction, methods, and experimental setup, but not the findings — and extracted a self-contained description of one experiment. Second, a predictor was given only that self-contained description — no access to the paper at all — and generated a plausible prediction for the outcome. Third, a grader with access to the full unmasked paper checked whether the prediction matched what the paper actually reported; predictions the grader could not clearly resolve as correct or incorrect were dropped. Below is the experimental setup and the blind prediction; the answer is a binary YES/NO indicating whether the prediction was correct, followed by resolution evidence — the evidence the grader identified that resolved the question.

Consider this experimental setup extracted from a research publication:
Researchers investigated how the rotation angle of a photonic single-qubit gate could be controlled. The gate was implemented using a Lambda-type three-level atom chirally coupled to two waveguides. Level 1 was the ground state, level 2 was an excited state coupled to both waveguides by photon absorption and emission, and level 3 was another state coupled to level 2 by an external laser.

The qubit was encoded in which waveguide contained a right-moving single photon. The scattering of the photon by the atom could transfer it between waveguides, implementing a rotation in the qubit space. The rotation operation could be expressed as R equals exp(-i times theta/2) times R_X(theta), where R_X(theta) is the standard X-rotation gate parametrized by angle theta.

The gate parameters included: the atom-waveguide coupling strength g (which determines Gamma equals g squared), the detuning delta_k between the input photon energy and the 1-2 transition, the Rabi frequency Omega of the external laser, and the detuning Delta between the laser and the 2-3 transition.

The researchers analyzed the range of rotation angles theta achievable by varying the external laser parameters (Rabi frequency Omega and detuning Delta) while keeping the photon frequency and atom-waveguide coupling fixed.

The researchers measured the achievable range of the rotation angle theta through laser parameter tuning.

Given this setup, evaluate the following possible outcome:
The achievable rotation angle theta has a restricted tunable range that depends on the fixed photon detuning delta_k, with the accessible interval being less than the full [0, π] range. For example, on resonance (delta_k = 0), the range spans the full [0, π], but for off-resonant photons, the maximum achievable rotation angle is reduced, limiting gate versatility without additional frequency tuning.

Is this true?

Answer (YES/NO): NO